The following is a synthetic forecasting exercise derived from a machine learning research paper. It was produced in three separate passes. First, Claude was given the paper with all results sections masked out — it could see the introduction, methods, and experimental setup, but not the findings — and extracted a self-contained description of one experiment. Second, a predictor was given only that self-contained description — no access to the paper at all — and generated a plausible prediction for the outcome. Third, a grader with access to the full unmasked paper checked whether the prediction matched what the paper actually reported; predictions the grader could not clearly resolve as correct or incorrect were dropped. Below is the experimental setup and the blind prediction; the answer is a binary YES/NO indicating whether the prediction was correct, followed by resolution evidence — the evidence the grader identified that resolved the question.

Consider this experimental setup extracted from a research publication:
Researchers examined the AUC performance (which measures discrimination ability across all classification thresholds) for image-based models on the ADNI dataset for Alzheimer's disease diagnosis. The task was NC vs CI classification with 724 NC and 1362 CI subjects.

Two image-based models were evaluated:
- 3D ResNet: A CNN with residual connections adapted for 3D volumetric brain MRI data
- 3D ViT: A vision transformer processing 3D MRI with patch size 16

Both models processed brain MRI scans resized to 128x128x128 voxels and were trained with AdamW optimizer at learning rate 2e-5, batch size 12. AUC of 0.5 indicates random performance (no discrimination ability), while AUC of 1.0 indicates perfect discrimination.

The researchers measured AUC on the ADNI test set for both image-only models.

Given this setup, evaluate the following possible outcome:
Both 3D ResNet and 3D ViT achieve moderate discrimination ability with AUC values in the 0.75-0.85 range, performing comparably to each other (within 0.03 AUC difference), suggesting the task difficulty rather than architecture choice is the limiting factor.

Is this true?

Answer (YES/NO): NO